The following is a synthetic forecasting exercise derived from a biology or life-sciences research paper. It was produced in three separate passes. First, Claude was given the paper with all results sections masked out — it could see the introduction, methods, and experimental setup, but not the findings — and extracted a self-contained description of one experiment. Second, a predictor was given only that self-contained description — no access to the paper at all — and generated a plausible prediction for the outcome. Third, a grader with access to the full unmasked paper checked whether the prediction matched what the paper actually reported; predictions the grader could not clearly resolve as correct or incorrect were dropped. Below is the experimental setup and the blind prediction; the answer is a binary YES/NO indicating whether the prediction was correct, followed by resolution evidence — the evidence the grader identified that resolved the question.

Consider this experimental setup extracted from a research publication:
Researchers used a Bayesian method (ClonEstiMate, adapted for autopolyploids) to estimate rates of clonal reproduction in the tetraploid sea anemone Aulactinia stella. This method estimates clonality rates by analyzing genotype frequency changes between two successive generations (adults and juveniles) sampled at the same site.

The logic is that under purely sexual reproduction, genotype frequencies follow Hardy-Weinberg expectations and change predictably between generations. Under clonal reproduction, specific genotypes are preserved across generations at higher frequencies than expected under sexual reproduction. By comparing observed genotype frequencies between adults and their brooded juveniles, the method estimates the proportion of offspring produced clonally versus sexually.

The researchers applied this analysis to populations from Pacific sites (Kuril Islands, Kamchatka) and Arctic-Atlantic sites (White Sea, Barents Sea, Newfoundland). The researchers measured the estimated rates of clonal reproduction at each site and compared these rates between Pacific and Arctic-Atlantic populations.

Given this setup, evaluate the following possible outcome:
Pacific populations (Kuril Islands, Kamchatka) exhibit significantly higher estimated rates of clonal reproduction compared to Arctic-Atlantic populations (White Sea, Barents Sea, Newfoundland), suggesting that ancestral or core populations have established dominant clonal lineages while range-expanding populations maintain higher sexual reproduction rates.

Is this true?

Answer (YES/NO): NO